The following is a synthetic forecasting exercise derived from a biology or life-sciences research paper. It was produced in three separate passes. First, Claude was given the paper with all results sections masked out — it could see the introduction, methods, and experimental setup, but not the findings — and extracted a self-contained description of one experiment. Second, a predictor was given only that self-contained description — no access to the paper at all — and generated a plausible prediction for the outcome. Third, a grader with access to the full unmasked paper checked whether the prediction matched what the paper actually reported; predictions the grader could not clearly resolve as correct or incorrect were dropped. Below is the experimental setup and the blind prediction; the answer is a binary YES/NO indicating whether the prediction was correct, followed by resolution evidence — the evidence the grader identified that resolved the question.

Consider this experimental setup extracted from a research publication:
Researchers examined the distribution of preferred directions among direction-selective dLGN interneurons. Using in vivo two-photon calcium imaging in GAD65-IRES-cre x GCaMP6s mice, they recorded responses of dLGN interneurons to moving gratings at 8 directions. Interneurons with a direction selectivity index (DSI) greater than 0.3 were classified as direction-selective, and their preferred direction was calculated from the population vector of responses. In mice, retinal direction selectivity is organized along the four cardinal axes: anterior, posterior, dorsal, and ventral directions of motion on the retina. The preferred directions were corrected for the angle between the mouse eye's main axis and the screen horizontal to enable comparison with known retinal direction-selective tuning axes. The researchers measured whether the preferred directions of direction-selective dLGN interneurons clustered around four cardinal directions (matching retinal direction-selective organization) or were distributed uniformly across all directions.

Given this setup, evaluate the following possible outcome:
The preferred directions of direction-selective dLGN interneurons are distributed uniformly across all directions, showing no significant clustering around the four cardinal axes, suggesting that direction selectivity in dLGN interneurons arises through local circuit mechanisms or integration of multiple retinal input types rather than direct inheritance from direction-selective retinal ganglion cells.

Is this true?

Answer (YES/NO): NO